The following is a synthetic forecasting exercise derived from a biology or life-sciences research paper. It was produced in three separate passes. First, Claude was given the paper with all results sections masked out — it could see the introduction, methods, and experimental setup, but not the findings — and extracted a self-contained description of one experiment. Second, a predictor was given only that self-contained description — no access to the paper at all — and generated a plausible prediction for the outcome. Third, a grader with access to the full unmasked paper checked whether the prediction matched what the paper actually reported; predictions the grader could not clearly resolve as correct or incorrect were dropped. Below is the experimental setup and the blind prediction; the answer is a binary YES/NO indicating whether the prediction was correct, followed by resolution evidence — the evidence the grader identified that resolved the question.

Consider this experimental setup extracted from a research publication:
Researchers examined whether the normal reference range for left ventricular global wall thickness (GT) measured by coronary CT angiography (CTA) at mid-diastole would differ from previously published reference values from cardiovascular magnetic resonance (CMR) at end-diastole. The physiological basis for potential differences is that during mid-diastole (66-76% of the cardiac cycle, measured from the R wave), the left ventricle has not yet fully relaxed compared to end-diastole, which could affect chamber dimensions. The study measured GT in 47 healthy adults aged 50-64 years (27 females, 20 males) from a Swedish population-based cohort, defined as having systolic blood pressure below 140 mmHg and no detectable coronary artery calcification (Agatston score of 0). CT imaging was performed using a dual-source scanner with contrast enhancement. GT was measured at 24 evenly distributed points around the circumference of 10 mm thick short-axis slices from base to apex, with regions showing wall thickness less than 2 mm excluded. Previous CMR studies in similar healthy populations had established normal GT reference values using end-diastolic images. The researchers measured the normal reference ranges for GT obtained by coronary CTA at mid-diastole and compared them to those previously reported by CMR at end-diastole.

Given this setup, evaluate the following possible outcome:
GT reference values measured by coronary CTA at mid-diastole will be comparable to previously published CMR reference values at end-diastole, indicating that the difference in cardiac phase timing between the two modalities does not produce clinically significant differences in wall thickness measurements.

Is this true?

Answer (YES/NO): NO